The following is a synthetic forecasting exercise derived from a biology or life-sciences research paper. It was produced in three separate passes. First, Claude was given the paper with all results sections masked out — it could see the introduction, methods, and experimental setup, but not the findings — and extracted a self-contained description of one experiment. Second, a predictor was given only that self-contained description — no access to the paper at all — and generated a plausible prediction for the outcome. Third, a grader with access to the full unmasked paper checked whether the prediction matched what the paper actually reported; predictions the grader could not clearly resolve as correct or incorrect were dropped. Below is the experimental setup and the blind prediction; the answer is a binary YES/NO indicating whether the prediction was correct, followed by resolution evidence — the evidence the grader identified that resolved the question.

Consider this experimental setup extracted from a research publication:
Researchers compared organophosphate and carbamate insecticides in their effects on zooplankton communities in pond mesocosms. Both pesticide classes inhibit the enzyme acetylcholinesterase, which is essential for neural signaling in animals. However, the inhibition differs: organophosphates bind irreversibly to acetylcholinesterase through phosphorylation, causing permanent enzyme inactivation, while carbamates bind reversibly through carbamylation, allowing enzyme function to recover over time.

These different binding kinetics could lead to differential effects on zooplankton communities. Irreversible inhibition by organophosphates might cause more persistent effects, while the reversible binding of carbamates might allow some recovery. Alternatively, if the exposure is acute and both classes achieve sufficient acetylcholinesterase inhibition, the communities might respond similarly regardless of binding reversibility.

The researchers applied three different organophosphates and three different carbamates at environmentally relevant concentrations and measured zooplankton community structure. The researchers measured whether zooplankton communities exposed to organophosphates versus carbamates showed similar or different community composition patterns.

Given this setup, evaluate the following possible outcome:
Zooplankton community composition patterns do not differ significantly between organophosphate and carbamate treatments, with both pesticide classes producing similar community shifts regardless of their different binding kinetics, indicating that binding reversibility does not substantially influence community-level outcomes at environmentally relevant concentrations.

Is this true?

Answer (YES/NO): NO